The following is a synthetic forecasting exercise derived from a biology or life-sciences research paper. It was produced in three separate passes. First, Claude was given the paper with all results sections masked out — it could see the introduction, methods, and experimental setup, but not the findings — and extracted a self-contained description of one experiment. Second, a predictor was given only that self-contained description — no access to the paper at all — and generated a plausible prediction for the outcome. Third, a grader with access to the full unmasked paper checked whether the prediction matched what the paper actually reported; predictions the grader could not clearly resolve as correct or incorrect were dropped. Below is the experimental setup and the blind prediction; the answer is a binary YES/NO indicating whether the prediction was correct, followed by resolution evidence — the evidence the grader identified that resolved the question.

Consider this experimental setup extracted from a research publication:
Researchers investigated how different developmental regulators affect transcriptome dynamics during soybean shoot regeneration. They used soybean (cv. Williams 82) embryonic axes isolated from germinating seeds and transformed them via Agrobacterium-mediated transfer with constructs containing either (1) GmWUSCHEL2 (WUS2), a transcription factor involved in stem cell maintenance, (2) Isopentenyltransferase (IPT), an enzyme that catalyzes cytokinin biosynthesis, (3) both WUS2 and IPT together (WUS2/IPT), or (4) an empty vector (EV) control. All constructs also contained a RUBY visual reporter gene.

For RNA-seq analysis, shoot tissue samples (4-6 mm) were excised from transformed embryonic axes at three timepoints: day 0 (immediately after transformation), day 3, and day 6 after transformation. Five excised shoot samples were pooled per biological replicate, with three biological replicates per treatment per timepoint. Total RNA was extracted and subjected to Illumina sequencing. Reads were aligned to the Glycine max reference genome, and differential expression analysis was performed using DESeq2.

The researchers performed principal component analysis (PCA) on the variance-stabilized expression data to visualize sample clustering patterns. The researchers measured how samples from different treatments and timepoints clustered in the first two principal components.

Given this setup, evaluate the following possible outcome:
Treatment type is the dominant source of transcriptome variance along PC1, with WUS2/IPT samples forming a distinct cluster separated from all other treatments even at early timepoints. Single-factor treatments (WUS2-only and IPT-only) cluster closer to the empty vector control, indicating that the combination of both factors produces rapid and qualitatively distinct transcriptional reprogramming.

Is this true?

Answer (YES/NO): NO